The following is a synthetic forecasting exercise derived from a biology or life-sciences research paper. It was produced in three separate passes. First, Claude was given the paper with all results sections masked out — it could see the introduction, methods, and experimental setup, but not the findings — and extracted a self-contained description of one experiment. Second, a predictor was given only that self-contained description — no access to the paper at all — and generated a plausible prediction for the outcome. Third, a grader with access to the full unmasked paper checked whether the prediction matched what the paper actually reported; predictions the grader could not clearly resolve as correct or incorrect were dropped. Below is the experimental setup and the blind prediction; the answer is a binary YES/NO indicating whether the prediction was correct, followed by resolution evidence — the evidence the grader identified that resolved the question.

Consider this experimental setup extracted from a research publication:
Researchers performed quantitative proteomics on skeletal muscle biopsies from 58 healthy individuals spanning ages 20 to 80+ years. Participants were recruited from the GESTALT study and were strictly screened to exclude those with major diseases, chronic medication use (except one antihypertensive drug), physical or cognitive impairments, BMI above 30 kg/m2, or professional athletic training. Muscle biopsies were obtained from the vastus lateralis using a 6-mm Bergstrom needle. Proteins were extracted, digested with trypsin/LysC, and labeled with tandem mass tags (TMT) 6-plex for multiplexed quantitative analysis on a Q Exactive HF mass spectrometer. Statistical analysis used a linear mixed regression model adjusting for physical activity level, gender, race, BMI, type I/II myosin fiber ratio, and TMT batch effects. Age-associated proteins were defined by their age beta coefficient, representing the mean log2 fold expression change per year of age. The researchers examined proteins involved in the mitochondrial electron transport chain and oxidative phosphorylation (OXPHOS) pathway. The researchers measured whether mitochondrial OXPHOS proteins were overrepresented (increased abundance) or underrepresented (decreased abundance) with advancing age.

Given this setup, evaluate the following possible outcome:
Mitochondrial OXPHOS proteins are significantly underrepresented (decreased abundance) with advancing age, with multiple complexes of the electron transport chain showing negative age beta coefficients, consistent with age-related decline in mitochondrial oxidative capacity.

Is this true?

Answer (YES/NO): YES